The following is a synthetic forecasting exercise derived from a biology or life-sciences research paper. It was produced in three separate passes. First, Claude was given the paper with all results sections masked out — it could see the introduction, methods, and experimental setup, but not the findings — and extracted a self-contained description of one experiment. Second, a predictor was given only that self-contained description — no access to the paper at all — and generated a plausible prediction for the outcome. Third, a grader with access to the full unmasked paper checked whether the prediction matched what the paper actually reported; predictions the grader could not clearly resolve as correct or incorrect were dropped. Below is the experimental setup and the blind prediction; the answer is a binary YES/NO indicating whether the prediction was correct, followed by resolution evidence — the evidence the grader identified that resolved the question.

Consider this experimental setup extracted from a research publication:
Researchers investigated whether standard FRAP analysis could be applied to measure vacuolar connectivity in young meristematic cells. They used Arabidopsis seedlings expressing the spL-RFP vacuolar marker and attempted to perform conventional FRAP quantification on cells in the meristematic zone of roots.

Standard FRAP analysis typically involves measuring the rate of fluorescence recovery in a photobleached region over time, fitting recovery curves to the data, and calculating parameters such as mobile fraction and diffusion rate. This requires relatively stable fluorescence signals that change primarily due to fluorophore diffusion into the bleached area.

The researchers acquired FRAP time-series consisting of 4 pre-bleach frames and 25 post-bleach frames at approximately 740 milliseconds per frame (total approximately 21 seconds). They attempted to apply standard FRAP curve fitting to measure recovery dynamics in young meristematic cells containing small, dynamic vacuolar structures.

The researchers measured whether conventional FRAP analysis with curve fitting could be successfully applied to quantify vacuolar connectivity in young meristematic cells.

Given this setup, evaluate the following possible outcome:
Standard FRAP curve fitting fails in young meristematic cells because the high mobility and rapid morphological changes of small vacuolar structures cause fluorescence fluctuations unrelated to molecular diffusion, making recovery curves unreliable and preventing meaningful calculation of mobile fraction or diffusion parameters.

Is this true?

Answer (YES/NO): YES